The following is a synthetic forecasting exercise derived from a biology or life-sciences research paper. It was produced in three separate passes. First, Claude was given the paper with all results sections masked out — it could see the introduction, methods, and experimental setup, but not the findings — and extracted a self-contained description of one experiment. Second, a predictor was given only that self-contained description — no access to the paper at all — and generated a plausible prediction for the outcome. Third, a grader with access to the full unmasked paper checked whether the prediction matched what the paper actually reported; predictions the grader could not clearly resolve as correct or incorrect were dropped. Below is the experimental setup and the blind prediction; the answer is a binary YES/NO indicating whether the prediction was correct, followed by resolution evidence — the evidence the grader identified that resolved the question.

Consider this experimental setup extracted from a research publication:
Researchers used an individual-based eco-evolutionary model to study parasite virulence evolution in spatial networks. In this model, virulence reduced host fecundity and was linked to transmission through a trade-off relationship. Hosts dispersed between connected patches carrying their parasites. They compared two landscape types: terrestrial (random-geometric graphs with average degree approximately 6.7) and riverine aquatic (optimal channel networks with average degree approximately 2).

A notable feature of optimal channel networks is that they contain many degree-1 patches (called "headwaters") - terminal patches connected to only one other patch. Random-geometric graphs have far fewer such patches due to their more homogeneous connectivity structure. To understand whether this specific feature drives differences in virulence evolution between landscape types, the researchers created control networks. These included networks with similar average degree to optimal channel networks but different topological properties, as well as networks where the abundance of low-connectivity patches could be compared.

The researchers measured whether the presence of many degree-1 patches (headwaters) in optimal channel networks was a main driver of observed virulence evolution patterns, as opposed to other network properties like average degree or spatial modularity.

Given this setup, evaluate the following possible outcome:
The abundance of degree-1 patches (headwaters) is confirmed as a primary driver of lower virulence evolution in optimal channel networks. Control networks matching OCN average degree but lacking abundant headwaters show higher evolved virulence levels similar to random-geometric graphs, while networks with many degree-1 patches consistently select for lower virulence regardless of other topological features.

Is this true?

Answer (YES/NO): NO